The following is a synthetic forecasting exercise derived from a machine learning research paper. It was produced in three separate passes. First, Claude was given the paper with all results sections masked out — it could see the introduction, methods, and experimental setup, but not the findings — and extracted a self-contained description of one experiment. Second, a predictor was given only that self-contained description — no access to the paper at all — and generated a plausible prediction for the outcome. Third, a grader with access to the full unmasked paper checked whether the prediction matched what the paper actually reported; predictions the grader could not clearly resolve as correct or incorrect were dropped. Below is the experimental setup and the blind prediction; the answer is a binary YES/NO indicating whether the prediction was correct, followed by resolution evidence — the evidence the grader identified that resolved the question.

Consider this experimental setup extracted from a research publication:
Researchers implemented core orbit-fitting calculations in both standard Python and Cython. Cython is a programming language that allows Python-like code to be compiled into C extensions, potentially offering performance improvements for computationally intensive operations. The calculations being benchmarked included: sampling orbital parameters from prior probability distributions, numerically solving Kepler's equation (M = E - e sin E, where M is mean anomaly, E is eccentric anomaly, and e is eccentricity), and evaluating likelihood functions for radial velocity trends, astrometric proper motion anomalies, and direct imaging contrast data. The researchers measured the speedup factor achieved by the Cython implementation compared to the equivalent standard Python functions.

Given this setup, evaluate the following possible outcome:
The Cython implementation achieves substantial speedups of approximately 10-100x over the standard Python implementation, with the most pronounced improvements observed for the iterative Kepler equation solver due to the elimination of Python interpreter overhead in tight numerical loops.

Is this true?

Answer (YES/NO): NO